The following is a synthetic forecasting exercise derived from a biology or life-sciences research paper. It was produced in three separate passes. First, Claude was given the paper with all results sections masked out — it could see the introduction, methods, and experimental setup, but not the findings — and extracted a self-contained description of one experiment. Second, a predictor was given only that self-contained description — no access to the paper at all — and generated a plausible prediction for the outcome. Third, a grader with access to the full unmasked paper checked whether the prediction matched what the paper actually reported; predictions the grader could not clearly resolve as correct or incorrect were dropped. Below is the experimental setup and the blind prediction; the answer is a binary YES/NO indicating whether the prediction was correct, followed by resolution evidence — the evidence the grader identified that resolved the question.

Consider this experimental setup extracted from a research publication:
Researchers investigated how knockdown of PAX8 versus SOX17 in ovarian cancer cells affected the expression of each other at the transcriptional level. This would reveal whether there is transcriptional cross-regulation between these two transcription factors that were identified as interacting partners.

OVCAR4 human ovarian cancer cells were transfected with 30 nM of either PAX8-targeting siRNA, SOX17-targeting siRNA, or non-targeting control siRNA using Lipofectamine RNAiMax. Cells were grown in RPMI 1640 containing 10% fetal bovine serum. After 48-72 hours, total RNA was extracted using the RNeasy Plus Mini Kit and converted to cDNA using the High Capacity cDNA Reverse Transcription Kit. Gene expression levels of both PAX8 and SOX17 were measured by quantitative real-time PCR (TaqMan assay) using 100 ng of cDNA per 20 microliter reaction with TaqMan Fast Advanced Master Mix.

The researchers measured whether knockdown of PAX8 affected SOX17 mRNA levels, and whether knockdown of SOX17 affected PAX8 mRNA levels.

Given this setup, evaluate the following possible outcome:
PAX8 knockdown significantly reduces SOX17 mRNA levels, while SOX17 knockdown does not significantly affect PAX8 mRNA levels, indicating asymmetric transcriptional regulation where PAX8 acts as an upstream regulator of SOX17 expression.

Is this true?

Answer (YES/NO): NO